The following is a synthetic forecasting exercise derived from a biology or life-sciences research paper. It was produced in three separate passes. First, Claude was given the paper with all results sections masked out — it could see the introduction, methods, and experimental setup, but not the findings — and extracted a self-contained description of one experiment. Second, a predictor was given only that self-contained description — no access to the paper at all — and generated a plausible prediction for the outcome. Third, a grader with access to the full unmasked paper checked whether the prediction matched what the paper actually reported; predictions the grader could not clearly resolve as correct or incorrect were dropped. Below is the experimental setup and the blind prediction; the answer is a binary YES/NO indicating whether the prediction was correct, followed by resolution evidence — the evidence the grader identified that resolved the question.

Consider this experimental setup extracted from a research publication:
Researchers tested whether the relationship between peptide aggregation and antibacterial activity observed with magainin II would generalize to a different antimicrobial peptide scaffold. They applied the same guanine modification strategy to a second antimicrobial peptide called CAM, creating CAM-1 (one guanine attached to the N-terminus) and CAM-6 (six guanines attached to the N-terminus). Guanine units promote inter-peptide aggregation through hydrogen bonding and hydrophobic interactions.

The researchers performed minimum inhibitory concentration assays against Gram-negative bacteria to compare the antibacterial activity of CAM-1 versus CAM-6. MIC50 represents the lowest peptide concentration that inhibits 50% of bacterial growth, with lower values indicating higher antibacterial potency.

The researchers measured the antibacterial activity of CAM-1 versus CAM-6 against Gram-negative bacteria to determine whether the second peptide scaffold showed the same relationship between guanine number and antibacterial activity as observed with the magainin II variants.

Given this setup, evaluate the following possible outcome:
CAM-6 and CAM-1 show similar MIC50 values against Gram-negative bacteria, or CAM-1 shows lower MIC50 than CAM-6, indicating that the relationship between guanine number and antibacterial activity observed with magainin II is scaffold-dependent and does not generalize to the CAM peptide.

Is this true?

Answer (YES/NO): NO